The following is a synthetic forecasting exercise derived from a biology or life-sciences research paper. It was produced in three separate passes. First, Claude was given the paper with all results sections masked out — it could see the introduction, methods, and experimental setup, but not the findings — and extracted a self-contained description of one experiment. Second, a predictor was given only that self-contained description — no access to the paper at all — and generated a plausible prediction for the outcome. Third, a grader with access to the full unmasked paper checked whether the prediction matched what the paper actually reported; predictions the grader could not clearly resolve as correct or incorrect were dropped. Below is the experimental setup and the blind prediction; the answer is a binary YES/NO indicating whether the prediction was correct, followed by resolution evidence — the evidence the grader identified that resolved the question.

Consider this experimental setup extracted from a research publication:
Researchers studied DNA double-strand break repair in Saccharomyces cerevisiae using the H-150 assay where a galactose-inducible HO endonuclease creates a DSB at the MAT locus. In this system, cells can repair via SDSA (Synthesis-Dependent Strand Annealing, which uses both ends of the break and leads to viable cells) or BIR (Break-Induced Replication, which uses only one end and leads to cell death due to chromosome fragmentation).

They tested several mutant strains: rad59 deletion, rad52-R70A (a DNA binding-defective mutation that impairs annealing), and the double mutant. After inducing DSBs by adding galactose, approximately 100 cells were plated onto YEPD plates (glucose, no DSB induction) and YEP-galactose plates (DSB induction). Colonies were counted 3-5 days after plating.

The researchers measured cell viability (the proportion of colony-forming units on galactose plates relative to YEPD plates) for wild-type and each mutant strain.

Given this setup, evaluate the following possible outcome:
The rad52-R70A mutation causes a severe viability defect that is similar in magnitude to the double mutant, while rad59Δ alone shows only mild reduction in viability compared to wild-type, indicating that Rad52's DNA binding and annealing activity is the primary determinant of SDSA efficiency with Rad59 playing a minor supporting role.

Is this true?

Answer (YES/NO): NO